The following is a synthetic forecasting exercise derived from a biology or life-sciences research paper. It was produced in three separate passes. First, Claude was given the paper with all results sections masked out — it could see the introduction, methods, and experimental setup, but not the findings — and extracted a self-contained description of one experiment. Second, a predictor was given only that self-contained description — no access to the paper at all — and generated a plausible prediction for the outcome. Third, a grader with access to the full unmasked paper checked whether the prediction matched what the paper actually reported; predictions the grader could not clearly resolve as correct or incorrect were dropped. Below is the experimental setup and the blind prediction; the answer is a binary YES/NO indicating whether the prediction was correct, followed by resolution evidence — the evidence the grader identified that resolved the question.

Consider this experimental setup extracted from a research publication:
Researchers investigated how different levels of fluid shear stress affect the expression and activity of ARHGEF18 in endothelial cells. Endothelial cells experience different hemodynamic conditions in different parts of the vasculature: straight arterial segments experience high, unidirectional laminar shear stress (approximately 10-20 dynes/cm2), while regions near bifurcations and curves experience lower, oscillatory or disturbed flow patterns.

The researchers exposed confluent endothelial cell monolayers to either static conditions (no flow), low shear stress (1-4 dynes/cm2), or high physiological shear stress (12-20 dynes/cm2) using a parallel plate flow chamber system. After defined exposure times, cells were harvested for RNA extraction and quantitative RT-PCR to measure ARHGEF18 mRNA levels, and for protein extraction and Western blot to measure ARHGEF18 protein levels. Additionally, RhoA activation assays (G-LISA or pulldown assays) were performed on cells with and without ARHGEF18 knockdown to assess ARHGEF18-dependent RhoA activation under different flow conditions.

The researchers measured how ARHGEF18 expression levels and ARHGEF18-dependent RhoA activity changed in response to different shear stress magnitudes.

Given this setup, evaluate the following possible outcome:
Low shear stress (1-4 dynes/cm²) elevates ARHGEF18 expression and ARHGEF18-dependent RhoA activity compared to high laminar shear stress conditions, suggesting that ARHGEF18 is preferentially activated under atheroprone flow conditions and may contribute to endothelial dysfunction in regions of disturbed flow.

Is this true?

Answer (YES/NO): NO